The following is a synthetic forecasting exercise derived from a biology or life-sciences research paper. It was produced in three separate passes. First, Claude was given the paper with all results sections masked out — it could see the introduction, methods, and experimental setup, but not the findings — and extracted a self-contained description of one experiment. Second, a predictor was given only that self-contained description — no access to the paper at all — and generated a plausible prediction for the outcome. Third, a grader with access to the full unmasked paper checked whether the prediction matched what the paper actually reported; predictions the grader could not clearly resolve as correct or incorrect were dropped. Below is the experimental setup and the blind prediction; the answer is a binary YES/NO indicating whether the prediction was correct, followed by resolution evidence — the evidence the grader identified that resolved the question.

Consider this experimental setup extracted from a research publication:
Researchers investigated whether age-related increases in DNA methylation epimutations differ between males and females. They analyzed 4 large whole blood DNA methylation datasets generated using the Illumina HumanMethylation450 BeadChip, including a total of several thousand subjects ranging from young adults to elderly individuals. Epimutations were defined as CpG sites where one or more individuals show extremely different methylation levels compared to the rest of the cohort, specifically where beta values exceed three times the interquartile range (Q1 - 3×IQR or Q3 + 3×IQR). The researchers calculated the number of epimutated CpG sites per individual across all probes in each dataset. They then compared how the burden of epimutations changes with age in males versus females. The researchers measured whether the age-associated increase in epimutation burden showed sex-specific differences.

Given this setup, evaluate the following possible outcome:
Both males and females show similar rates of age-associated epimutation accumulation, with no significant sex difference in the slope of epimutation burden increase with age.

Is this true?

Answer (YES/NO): YES